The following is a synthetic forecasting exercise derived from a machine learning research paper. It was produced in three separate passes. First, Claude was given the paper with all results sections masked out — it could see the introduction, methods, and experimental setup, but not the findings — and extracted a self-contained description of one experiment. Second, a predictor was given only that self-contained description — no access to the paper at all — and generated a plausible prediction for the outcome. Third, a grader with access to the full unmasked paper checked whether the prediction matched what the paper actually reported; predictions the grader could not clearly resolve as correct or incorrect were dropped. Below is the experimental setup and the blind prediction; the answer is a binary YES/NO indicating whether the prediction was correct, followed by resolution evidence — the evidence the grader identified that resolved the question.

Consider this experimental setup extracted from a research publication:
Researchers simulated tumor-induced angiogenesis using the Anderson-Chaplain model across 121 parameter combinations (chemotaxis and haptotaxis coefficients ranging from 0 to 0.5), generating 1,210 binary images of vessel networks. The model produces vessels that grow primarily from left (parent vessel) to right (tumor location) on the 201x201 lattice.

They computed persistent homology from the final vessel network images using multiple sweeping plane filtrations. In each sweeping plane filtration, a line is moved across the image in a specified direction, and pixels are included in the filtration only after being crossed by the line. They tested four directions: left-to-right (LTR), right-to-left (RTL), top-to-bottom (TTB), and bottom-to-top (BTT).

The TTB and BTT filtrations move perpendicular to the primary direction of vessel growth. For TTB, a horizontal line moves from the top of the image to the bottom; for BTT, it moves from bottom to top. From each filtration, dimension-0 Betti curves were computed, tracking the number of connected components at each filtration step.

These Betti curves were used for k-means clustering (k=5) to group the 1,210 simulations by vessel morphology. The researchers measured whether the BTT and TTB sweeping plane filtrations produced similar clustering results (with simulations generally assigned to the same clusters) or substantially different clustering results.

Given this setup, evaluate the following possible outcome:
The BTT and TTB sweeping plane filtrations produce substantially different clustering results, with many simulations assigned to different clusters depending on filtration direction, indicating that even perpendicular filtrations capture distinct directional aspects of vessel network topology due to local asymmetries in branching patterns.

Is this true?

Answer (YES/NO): NO